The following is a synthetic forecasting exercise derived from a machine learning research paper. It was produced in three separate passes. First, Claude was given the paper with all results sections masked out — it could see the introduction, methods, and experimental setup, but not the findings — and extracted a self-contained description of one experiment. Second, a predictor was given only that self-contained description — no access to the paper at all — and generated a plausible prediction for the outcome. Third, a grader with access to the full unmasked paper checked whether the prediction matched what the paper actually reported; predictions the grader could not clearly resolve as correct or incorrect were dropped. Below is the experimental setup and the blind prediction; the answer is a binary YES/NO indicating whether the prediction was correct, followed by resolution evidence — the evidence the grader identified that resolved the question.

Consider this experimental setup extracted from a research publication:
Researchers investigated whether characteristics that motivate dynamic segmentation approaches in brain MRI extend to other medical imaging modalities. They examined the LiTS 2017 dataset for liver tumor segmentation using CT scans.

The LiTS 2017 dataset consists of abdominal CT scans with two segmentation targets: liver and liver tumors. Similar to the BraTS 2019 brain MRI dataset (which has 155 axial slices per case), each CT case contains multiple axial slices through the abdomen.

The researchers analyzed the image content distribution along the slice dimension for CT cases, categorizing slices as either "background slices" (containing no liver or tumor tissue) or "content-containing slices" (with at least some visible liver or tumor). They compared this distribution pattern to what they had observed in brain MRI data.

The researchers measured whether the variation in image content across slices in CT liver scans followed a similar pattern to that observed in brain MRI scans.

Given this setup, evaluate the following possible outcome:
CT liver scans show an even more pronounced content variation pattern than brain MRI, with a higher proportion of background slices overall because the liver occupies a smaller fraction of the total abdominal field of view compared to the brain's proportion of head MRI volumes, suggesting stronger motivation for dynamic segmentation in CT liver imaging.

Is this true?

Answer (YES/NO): NO